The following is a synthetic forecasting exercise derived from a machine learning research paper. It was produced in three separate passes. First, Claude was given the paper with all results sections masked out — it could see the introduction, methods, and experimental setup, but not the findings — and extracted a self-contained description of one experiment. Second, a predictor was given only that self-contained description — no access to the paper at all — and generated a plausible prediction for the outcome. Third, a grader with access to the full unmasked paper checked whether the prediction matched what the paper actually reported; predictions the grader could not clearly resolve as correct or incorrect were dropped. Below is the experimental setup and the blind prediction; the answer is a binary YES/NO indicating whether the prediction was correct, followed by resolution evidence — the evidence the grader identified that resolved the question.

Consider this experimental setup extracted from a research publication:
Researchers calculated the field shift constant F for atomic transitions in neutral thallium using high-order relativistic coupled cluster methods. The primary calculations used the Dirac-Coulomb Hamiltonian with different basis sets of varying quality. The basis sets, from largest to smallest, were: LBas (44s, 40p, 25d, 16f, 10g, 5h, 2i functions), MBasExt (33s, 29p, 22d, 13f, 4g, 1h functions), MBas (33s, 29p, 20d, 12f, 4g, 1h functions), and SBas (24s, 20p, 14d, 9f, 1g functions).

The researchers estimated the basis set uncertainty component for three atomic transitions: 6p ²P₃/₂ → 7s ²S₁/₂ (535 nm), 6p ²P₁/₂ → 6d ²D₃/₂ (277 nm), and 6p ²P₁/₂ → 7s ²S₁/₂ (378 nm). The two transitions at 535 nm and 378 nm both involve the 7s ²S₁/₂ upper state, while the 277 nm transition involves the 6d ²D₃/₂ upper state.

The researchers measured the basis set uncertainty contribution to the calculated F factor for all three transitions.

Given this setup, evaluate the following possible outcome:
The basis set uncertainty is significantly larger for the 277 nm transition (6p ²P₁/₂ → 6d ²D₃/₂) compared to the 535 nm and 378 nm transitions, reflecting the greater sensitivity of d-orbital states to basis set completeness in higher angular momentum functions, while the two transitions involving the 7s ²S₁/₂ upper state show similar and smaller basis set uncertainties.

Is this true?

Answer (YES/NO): YES